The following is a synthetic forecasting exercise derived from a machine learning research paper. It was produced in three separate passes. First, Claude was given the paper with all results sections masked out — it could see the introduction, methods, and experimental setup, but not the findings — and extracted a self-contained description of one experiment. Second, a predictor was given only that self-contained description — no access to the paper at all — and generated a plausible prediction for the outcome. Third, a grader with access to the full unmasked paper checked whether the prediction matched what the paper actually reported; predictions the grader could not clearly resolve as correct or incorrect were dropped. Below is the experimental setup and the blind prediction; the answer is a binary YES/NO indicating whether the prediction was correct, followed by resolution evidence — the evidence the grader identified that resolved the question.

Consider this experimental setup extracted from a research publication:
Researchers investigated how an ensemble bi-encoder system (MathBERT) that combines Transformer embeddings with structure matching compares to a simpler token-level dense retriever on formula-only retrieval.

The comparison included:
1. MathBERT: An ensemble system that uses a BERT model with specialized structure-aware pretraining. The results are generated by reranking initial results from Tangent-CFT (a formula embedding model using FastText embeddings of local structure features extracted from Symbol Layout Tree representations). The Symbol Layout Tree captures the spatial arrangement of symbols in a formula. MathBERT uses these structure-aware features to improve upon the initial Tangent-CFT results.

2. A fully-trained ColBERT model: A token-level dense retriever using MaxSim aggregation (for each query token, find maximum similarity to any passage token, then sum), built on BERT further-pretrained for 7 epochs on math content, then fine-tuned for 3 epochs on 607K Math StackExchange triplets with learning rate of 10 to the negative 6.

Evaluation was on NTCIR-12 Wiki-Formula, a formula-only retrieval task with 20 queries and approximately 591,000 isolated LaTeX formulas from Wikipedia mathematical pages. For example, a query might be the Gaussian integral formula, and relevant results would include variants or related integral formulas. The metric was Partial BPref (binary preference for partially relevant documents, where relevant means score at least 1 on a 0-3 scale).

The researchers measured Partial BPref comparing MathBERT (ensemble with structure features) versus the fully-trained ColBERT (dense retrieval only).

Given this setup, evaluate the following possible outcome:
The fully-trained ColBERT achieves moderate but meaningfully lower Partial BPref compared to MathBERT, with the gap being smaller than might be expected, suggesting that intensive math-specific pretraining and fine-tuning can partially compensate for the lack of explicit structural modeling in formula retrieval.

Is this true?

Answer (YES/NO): NO